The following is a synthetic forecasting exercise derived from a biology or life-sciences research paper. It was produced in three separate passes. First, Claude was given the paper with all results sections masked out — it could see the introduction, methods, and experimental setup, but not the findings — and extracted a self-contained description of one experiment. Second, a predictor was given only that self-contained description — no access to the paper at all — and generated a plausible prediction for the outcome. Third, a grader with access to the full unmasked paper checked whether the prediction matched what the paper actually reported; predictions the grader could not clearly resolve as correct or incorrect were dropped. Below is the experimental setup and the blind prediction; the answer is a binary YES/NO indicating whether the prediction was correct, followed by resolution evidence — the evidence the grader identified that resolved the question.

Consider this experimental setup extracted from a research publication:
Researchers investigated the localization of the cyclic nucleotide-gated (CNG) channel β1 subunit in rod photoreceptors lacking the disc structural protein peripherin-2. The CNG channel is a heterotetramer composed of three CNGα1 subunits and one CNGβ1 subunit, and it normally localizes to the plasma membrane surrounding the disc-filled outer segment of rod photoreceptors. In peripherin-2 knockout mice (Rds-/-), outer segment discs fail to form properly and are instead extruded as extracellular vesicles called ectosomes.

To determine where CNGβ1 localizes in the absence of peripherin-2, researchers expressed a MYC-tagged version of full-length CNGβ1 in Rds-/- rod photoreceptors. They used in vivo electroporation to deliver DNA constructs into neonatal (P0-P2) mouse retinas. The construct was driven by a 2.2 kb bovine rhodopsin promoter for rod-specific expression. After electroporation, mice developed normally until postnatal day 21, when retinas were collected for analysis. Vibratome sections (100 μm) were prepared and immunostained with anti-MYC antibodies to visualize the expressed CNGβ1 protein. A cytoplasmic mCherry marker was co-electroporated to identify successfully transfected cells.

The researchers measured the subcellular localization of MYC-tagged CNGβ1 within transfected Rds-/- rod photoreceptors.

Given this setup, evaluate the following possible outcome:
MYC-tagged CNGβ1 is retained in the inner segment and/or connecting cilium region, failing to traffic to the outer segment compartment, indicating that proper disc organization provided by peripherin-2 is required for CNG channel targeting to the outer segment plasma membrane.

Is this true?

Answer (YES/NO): YES